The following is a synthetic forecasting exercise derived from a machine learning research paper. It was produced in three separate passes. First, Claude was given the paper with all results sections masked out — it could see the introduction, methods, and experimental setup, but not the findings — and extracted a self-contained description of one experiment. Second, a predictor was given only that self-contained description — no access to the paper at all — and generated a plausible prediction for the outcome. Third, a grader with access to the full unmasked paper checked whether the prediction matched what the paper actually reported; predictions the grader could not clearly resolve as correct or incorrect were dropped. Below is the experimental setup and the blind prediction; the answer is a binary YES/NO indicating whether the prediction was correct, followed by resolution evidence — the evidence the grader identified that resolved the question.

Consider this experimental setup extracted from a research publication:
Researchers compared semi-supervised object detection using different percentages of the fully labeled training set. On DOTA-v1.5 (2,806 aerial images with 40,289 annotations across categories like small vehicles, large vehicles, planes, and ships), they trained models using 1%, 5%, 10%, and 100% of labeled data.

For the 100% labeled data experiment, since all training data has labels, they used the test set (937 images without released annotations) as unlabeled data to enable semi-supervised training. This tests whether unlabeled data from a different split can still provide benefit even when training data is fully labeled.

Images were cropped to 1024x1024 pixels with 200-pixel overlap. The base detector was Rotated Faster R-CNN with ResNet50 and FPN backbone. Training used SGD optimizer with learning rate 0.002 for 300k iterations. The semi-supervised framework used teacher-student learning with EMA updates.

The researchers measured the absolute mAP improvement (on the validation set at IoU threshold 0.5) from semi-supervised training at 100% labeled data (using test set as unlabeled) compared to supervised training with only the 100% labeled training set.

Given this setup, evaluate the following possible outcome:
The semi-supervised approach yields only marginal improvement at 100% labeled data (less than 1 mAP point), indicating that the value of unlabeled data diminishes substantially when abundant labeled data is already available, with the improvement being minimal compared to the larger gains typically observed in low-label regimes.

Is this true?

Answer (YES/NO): NO